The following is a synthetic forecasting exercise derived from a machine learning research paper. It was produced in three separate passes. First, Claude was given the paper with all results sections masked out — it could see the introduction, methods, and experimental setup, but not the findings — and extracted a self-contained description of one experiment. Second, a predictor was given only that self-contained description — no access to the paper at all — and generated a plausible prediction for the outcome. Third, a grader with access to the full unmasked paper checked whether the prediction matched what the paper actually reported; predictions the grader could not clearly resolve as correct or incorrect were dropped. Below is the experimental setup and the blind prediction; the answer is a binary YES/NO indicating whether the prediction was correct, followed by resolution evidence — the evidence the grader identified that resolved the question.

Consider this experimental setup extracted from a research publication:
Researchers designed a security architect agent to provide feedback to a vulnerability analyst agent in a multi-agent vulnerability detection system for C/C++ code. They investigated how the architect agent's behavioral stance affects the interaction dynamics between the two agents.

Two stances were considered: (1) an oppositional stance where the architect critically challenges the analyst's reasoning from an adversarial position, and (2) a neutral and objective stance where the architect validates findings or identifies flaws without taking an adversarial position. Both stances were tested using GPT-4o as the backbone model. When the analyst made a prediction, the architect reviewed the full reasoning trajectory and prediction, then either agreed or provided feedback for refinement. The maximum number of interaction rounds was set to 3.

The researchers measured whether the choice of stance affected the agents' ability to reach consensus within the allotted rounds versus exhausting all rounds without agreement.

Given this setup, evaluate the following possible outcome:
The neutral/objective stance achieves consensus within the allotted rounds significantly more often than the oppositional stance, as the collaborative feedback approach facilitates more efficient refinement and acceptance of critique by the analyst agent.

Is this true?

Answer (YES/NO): YES